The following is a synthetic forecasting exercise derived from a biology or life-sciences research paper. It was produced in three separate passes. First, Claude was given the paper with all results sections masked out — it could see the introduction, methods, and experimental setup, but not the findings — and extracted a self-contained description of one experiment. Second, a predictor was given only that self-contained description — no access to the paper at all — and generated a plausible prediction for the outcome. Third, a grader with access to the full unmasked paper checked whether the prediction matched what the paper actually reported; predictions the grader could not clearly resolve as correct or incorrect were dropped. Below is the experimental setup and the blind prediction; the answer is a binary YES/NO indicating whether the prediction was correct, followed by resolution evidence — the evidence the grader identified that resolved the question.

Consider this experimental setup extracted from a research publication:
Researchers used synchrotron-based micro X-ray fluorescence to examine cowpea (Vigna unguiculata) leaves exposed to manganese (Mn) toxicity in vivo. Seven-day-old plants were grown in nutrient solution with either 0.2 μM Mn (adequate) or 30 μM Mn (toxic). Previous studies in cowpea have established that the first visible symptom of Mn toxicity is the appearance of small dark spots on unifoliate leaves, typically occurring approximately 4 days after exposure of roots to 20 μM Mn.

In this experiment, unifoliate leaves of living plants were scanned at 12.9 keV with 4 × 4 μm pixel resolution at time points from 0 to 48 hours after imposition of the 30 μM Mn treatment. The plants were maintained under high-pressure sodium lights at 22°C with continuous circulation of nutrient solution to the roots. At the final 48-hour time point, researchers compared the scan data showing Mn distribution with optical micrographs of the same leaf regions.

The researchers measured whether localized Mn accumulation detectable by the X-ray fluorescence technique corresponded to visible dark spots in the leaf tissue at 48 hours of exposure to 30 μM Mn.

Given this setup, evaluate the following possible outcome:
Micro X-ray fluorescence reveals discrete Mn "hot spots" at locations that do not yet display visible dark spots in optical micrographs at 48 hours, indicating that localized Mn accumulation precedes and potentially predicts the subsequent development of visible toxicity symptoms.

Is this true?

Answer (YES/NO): YES